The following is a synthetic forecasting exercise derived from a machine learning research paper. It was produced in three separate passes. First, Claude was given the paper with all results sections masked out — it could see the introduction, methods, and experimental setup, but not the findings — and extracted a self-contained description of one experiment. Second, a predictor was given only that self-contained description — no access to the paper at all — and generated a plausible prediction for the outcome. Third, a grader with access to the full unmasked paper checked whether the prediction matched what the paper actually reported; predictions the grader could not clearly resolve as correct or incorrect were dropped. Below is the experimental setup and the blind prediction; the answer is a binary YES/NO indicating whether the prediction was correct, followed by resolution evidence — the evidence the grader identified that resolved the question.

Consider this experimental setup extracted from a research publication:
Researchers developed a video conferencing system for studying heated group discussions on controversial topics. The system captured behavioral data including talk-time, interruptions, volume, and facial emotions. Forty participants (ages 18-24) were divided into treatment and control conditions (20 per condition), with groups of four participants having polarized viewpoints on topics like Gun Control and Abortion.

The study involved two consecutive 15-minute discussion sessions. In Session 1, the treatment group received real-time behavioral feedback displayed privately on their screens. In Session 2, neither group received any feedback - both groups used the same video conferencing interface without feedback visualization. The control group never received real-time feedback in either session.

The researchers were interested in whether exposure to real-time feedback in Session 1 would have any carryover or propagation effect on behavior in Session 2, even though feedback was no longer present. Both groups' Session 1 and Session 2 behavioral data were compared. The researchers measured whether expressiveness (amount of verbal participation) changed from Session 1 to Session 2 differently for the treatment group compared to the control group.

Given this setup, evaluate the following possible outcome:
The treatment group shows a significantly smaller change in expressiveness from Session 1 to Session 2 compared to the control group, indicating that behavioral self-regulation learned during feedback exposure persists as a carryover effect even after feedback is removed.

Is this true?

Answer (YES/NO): NO